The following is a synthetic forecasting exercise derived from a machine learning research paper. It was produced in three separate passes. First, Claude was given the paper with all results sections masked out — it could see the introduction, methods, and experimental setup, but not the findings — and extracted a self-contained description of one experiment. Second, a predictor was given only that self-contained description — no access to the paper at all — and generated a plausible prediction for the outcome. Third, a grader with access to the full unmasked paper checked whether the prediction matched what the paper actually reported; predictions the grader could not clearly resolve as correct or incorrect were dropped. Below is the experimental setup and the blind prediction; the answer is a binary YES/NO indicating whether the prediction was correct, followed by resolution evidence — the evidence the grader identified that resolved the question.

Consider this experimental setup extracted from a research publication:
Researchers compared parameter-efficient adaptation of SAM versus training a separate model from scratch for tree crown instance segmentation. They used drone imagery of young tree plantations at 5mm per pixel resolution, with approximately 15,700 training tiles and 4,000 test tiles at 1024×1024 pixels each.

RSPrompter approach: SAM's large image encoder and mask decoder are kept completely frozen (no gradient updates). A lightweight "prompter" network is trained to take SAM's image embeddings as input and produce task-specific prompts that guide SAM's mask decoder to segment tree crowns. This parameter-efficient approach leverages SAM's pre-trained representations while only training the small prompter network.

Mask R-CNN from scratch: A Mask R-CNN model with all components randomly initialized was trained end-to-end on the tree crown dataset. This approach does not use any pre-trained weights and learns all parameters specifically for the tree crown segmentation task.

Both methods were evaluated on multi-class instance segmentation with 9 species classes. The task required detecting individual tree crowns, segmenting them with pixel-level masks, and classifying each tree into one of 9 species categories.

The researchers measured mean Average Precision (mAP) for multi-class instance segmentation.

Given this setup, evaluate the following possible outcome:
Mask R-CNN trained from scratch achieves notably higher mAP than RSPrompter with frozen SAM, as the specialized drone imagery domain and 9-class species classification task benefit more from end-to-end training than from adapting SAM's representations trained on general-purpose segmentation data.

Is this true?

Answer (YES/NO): NO